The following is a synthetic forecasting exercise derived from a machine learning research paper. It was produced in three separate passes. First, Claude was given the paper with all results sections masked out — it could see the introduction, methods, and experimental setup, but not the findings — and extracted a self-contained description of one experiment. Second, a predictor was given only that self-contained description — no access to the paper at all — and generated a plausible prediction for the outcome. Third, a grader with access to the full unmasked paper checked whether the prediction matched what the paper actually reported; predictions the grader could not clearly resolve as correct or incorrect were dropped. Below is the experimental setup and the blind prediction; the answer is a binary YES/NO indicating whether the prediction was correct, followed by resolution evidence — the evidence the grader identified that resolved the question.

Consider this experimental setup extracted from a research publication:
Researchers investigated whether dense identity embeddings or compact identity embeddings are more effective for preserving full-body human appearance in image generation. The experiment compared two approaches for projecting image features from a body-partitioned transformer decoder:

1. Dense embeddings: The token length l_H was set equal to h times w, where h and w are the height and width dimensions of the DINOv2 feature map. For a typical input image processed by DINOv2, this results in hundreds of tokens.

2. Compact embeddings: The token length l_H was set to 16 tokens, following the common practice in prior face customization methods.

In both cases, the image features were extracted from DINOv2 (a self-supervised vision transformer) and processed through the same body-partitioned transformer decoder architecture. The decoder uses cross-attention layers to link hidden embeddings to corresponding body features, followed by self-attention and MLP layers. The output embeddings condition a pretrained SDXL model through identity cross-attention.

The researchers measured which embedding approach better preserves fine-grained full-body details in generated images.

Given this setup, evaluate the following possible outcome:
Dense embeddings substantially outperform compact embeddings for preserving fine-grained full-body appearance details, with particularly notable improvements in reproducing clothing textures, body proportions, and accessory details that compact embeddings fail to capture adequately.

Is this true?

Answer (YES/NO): NO